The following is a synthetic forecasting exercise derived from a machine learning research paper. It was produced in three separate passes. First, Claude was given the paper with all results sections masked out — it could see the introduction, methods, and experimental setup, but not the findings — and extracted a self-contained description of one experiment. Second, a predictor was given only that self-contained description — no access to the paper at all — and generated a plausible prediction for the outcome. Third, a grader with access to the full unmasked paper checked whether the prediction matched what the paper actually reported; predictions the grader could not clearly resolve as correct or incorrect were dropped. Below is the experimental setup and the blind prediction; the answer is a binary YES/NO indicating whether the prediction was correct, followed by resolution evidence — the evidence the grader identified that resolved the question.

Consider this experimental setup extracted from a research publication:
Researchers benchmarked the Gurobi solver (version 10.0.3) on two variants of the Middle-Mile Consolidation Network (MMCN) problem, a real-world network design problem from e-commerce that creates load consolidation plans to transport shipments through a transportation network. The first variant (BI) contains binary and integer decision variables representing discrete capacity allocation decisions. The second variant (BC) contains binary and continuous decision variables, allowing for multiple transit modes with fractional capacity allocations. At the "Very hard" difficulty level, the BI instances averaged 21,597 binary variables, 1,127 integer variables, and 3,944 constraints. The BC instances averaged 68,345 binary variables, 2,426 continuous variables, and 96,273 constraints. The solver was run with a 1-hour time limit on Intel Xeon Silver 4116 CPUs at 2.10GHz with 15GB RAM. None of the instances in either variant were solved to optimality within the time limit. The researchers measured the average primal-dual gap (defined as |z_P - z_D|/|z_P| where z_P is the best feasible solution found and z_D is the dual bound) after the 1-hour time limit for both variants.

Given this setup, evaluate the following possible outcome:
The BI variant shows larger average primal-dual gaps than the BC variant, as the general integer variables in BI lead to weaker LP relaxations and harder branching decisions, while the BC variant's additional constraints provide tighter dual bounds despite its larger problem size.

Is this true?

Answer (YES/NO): NO